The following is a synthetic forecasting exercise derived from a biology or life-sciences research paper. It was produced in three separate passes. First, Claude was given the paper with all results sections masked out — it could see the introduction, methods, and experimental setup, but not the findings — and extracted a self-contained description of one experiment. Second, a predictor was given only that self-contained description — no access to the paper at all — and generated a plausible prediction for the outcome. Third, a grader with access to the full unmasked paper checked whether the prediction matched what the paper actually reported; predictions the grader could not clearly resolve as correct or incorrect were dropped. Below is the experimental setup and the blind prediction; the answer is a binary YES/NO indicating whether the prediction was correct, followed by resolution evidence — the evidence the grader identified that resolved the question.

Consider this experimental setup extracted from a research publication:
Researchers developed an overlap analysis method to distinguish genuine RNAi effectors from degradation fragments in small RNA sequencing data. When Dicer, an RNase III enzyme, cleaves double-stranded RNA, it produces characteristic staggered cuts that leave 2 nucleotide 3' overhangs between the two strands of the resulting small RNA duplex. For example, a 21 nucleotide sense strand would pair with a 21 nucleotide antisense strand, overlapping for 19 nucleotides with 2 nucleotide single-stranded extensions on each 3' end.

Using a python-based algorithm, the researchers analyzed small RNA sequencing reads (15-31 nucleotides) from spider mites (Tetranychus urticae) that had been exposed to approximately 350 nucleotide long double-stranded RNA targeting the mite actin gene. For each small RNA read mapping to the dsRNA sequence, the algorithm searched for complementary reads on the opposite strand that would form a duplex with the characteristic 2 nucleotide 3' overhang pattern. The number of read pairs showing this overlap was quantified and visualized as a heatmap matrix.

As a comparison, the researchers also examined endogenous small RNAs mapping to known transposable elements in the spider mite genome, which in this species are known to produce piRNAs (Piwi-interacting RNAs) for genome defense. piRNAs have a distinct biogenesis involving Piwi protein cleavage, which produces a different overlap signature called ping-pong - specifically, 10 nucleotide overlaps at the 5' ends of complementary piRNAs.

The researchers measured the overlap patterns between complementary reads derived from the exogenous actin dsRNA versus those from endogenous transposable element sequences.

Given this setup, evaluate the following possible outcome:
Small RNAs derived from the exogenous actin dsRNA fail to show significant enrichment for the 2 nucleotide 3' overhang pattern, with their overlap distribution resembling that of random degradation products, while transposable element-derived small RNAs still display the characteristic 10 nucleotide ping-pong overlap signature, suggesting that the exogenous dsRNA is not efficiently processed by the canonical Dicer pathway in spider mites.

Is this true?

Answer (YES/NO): NO